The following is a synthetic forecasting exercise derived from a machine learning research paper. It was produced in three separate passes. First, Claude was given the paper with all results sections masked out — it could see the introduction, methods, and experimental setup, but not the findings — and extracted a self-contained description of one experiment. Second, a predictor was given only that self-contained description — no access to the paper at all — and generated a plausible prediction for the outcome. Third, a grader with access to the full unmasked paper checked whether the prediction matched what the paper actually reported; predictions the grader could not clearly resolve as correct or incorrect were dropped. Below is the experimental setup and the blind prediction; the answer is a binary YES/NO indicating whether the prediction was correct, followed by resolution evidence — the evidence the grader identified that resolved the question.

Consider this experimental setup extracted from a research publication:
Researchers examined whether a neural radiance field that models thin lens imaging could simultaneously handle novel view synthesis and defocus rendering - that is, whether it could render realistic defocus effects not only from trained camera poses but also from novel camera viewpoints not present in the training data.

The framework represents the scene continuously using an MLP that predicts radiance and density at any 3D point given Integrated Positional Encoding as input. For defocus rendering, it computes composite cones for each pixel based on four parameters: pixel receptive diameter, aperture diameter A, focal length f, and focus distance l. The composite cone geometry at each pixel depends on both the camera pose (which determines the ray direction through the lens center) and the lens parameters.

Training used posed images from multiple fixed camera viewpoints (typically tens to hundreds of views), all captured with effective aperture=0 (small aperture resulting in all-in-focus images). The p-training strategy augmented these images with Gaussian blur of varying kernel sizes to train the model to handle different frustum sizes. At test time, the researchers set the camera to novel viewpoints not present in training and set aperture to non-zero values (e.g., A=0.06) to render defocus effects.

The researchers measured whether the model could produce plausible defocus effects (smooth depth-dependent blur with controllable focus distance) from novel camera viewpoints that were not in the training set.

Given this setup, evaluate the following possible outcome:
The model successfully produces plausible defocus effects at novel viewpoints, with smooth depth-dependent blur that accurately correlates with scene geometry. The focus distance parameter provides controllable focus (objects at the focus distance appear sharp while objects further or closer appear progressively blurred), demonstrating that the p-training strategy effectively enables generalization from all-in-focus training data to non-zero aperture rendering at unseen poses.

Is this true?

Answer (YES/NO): YES